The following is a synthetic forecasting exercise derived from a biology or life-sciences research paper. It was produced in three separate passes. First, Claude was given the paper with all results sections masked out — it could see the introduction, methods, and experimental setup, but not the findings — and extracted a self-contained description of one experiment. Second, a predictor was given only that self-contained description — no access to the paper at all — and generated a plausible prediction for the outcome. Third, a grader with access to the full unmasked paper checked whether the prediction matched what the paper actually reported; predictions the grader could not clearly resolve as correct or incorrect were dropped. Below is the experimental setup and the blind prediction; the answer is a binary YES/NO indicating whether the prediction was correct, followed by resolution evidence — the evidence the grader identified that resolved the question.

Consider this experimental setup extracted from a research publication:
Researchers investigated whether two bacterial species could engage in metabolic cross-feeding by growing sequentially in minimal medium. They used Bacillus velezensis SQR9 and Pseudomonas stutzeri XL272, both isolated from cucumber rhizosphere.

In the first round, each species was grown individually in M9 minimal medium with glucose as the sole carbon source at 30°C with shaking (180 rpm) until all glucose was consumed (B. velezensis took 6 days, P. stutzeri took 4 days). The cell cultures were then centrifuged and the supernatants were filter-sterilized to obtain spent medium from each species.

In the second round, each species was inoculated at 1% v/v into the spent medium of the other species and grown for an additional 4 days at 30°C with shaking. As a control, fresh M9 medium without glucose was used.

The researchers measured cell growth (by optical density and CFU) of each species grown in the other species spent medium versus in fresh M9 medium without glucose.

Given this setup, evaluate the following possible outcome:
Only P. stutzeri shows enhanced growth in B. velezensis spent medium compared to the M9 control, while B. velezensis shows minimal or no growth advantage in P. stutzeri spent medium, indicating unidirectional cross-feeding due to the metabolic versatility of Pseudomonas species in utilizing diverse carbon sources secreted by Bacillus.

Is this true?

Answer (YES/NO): NO